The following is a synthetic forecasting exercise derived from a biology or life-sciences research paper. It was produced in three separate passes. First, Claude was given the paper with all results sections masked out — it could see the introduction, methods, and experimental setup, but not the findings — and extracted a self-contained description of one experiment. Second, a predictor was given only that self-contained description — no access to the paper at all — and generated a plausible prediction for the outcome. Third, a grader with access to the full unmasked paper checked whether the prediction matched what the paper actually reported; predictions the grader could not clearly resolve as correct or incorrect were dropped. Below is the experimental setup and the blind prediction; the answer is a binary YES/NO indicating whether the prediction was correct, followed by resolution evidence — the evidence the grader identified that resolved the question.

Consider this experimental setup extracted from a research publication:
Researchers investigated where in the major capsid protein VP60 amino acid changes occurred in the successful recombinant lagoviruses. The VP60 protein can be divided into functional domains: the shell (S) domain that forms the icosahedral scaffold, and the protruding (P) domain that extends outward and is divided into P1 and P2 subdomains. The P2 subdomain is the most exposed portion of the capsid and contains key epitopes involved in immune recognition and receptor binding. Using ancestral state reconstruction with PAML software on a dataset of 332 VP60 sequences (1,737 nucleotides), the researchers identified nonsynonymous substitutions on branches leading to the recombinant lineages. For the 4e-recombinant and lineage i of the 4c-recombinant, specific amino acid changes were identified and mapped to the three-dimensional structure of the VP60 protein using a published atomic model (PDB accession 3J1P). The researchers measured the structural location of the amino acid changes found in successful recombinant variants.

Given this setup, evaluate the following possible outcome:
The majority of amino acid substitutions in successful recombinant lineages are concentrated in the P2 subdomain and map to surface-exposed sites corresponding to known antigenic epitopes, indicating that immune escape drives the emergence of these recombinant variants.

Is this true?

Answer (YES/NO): NO